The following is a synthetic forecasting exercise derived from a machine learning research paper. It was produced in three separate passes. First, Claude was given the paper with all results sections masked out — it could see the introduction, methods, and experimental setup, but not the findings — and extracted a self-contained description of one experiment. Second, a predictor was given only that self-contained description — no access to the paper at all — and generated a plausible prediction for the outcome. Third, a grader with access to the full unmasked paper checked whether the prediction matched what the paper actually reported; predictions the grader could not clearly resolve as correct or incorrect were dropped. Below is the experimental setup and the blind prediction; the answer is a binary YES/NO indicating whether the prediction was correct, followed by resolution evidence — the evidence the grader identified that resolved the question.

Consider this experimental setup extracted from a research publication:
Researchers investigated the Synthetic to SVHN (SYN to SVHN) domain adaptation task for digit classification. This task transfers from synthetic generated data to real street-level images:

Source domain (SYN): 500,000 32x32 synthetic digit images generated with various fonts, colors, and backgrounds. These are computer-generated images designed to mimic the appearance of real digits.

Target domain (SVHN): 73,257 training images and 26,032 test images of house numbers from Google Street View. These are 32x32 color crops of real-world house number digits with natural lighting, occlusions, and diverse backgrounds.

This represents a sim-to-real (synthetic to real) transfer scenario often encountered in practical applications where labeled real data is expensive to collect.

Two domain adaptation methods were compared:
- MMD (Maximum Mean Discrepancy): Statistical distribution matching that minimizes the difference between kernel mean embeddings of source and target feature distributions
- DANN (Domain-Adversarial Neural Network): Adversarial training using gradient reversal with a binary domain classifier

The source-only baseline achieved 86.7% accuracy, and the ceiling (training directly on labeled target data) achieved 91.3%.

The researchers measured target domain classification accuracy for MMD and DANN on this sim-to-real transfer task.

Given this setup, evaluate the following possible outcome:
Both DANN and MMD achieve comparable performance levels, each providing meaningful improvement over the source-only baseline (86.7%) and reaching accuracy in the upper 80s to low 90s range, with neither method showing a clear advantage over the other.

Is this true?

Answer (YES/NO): NO